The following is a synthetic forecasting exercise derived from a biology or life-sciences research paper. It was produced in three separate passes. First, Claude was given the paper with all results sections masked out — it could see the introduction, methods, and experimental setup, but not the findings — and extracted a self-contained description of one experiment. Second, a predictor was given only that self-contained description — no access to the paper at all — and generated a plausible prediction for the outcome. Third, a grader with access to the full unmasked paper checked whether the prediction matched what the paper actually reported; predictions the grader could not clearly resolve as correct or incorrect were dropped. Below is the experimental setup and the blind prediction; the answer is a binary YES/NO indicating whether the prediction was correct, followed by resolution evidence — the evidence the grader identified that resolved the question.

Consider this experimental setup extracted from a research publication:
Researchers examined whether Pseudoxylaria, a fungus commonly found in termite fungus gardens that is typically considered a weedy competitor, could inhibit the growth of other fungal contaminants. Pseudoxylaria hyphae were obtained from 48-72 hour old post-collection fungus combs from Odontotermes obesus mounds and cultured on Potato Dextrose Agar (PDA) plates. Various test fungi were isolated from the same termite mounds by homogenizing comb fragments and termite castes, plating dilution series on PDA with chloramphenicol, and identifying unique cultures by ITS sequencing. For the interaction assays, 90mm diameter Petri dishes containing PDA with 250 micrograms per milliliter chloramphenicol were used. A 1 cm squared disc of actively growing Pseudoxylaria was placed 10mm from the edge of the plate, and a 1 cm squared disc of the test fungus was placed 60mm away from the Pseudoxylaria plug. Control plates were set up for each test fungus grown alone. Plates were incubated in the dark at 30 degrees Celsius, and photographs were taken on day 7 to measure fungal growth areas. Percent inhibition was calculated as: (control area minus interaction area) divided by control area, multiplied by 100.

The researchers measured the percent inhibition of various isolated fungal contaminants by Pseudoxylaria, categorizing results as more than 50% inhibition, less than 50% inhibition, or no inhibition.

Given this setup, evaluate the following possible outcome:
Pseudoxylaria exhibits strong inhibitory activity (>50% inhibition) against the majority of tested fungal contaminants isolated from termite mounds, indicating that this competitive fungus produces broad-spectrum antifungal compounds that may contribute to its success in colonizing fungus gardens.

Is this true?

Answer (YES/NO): NO